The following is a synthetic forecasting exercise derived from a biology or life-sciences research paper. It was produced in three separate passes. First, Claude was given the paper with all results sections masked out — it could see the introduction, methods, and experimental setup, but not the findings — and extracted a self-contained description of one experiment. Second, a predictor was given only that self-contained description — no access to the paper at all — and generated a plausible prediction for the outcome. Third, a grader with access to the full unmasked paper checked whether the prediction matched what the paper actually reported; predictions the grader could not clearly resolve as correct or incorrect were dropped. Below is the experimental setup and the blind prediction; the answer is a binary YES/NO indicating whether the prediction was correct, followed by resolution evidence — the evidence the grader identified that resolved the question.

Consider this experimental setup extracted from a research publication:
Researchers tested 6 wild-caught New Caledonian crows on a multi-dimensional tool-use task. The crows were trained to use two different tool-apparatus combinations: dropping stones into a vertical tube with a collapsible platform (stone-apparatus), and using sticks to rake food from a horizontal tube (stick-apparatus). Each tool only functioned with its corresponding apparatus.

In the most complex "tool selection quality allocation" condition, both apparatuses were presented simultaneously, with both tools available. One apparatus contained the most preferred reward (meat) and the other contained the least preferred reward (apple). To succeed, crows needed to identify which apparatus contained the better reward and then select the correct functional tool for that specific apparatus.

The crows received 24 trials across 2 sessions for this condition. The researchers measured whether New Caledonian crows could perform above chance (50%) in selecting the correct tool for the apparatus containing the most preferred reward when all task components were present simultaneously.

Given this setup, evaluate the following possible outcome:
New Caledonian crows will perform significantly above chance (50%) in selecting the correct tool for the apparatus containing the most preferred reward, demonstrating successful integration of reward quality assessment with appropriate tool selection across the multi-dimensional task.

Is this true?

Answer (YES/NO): NO